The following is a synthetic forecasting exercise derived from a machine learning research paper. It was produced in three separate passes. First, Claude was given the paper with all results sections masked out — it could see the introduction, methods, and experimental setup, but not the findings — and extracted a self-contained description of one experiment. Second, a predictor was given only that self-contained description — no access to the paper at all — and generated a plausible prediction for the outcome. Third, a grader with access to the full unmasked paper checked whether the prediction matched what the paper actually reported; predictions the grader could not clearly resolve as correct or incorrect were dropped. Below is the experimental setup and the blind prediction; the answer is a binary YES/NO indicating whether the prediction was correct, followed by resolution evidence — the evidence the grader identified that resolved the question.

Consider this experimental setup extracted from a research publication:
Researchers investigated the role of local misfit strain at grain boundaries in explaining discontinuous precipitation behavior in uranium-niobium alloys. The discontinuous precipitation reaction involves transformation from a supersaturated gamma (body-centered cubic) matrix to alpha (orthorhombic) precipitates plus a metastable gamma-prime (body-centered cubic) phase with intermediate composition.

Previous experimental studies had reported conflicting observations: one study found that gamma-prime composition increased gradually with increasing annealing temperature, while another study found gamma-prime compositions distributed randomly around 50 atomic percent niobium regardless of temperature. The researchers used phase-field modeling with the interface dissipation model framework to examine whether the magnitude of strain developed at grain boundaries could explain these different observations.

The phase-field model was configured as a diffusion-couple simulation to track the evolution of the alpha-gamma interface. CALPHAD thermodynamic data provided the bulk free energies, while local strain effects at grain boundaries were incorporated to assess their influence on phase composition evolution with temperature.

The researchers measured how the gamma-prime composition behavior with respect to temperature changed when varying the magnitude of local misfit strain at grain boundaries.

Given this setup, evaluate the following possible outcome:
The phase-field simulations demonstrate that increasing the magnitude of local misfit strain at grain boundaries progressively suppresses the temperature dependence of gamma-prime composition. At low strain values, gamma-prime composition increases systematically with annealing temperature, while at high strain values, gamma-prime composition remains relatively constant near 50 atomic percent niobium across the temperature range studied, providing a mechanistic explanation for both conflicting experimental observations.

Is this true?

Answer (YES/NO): YES